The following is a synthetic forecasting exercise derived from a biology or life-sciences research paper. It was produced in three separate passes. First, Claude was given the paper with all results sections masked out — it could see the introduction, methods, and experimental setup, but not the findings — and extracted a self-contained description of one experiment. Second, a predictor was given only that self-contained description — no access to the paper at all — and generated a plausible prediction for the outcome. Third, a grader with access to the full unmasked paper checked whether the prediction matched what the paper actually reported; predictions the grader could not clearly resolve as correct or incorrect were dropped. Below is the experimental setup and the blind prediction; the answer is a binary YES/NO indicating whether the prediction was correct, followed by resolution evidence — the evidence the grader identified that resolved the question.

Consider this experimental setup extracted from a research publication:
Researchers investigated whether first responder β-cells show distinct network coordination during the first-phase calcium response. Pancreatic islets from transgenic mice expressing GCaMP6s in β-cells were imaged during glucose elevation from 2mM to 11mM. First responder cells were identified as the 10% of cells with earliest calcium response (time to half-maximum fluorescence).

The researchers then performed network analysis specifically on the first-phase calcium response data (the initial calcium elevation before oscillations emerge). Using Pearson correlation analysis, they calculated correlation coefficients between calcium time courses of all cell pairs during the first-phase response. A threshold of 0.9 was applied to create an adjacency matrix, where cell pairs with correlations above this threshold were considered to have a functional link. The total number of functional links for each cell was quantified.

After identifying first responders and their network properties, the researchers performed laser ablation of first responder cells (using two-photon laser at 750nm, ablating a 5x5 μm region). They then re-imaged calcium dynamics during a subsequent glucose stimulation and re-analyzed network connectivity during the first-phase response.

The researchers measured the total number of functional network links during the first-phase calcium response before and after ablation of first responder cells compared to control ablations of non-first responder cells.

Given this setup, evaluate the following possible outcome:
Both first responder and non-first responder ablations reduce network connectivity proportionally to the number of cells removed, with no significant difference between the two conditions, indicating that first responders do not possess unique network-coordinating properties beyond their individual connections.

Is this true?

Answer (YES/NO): NO